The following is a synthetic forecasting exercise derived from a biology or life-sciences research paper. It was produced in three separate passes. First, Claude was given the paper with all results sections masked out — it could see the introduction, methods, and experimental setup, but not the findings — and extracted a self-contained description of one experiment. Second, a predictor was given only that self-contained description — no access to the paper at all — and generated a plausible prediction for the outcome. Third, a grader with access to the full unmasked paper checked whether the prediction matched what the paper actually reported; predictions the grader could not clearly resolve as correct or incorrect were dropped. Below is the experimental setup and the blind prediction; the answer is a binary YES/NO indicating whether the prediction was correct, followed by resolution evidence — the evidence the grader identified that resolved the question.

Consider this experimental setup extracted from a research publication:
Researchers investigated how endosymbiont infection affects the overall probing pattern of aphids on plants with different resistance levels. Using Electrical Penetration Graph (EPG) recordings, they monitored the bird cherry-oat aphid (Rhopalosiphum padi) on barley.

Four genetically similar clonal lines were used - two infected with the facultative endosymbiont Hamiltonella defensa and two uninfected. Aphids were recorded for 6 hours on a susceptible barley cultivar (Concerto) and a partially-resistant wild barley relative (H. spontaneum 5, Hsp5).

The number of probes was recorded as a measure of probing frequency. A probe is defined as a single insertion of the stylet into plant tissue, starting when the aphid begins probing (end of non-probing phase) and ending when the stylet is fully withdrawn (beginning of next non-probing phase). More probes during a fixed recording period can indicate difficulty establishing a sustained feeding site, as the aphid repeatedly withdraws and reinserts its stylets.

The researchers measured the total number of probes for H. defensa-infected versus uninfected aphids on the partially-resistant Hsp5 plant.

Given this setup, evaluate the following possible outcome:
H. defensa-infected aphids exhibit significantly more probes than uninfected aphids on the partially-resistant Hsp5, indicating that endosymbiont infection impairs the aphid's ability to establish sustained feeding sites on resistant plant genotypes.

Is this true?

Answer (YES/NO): YES